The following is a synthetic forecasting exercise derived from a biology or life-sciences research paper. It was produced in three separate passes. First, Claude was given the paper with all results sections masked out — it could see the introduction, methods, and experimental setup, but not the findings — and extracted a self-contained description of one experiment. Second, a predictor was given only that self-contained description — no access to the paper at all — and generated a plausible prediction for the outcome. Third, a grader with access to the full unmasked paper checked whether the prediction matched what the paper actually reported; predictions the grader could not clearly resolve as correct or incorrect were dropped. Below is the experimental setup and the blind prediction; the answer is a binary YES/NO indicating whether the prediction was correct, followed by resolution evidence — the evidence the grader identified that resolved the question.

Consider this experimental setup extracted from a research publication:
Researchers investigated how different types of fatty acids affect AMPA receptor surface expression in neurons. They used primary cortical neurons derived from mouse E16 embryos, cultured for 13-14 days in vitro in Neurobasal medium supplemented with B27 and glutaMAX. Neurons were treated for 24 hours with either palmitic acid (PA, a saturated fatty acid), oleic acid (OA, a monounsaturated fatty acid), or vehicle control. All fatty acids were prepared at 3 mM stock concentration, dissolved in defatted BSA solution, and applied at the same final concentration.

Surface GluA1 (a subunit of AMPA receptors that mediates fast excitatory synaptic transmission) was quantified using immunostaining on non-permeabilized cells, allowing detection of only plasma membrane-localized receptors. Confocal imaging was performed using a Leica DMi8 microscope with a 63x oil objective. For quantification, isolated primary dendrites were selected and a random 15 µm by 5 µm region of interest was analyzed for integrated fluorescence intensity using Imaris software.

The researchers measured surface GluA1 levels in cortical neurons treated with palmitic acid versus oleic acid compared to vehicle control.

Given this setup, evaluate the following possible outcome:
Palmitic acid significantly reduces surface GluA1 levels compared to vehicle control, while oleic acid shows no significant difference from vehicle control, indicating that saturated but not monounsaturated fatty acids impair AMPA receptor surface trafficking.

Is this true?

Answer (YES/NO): NO